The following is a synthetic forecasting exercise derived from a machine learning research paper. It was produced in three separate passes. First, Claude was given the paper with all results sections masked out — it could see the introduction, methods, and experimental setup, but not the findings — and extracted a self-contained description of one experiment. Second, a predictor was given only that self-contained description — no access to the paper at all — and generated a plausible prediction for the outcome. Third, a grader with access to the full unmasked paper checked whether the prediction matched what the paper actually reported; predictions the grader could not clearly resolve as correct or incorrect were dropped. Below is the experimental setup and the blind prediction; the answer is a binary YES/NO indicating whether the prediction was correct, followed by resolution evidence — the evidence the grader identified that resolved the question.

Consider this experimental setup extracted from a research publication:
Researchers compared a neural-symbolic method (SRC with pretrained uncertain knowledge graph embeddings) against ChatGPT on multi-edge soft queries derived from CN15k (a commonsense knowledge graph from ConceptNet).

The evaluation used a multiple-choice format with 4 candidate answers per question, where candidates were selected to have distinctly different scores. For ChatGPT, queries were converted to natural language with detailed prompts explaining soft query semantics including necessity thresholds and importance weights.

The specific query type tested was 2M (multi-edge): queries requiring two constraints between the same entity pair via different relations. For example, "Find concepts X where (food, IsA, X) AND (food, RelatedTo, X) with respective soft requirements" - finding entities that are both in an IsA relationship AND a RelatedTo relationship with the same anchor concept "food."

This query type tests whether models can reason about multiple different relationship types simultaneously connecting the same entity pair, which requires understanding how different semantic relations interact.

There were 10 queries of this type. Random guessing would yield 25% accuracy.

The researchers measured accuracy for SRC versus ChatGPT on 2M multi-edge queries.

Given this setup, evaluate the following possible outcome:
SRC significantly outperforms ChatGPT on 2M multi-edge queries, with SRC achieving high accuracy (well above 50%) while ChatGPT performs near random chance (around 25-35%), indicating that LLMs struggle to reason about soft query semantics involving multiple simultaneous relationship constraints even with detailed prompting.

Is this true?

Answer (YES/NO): NO